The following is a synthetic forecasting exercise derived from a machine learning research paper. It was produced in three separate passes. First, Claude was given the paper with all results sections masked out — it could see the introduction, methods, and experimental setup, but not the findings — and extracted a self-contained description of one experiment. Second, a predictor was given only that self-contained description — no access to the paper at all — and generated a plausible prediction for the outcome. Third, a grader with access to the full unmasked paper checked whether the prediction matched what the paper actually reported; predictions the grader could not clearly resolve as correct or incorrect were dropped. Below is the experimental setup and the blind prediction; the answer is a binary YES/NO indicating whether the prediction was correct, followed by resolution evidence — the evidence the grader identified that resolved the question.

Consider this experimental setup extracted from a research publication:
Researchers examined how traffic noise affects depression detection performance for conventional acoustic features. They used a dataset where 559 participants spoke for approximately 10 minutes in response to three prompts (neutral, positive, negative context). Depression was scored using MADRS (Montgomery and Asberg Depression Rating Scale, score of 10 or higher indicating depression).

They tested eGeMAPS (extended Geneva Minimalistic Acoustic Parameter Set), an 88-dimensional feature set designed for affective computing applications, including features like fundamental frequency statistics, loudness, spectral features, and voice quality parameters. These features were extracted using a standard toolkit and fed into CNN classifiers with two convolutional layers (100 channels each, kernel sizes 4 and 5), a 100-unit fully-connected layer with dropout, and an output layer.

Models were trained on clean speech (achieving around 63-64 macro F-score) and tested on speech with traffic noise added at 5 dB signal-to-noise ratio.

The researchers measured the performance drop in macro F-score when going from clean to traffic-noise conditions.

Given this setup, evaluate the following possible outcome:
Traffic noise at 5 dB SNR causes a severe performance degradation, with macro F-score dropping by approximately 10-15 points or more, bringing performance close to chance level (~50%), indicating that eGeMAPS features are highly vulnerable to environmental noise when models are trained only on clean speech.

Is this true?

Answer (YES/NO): YES